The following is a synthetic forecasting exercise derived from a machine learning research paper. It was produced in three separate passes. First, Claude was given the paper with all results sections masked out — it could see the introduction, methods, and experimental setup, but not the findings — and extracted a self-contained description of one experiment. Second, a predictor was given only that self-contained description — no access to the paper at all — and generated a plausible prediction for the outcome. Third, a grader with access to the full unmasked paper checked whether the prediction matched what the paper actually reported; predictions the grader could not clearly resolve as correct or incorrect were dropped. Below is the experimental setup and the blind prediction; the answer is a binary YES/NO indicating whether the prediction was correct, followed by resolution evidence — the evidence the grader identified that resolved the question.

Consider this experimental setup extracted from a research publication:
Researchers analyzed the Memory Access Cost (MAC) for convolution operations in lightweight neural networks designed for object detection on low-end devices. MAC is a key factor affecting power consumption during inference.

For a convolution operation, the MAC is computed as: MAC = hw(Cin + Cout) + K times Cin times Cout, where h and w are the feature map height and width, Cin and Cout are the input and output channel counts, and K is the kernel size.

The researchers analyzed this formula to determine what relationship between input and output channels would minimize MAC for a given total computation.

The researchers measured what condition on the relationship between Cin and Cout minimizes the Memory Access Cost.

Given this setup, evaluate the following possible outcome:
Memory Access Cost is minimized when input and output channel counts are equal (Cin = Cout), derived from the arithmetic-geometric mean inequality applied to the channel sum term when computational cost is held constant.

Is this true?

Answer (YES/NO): YES